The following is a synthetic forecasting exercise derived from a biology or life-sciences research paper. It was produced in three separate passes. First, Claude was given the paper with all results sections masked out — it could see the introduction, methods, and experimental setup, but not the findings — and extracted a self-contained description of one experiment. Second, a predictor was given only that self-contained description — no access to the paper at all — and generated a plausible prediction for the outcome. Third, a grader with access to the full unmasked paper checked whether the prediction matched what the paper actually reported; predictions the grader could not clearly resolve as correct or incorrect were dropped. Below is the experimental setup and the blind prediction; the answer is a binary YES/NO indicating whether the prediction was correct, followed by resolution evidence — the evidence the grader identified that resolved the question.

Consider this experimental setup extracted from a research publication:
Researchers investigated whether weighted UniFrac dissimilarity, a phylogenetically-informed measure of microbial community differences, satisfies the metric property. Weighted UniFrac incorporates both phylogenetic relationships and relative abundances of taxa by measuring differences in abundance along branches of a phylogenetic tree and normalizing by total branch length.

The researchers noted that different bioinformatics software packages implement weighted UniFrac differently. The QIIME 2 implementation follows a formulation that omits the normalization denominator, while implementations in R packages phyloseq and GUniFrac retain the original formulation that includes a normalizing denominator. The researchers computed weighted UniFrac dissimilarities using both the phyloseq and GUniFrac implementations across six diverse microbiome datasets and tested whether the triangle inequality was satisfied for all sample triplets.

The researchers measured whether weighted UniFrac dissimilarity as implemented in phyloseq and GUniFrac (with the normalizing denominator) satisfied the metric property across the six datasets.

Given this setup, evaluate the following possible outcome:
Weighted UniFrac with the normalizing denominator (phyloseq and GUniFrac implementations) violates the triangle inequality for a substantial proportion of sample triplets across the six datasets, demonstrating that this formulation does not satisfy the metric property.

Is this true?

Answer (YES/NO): YES